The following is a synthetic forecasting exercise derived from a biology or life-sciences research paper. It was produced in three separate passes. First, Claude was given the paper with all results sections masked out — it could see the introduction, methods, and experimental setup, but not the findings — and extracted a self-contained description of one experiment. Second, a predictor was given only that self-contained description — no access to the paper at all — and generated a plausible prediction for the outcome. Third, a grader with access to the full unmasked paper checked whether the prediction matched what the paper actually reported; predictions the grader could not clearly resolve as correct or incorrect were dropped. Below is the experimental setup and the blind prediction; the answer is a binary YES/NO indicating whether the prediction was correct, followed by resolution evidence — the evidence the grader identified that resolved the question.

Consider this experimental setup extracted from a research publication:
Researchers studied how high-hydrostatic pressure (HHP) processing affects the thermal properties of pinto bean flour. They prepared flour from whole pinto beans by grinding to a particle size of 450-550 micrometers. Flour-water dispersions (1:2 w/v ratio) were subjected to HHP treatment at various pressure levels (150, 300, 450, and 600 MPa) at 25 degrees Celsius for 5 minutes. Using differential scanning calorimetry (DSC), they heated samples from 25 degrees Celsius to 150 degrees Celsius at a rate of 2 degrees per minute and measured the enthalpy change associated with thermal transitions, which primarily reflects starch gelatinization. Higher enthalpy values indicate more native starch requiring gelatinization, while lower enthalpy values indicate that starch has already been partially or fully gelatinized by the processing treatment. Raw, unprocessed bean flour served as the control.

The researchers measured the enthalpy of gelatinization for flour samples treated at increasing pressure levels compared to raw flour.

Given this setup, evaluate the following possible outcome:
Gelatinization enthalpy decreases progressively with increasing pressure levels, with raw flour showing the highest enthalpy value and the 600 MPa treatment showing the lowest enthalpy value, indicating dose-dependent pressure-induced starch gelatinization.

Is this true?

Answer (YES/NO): YES